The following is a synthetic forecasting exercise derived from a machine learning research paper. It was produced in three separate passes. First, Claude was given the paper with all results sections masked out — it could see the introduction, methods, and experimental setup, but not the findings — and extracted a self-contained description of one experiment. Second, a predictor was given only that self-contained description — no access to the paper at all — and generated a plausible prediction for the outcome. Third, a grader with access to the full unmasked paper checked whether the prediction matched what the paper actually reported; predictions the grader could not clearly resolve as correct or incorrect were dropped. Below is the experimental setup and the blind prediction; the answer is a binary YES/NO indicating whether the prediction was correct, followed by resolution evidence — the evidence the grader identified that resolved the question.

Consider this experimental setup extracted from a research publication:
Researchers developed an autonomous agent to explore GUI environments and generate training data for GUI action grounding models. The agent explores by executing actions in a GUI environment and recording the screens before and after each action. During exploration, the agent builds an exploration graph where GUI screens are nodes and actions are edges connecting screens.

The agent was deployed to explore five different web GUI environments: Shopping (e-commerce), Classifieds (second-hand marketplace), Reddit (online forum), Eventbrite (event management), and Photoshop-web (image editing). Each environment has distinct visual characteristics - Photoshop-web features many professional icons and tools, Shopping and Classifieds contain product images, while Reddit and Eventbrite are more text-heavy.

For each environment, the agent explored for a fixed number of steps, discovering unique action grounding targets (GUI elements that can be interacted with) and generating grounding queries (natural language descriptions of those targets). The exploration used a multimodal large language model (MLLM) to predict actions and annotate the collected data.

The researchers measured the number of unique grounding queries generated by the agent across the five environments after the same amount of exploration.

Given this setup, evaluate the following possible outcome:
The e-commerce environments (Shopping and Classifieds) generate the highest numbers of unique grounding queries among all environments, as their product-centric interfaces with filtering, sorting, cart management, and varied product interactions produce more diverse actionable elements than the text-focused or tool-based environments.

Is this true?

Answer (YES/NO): NO